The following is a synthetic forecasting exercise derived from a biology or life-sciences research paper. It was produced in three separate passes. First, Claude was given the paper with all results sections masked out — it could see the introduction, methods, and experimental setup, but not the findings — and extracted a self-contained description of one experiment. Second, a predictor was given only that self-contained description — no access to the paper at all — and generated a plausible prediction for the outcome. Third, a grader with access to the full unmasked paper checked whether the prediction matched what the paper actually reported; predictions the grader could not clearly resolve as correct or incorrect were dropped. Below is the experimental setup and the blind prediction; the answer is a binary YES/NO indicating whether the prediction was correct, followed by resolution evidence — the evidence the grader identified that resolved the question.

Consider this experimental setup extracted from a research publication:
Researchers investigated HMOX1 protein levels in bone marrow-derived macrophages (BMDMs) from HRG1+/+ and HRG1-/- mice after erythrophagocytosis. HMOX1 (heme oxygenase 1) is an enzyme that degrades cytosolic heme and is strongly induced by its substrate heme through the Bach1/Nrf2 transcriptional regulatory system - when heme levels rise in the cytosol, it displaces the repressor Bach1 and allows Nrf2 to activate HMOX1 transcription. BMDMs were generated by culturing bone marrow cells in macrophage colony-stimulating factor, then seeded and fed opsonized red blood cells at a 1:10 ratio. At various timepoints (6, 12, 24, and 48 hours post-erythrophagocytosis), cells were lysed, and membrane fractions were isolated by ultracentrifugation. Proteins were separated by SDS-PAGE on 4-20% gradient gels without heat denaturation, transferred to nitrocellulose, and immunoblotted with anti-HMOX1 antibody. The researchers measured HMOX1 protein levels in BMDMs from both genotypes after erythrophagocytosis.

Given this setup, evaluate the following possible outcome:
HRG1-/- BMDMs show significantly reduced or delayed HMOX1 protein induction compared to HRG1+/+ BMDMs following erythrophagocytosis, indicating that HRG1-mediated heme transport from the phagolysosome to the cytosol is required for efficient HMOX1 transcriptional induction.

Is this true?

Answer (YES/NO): NO